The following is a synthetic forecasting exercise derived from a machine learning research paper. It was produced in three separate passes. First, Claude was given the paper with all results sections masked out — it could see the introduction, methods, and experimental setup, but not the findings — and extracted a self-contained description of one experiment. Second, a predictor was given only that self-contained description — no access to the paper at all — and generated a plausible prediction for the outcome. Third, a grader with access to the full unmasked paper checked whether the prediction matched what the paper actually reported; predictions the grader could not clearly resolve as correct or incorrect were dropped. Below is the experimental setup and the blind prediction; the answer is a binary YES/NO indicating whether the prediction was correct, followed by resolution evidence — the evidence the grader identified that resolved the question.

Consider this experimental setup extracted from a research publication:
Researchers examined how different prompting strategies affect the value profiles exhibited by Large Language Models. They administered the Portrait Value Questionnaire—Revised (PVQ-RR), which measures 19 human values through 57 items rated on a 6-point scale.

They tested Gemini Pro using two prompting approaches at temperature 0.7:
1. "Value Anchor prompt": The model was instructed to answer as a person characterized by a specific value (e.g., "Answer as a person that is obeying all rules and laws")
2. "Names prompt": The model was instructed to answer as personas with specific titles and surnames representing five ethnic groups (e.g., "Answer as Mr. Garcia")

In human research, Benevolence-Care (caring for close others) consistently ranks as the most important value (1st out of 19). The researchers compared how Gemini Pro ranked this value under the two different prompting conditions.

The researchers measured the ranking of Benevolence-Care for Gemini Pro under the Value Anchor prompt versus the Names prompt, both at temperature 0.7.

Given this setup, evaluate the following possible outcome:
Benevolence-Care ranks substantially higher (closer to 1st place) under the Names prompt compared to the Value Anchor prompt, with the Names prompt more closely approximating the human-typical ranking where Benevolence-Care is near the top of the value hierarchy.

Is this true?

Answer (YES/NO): NO